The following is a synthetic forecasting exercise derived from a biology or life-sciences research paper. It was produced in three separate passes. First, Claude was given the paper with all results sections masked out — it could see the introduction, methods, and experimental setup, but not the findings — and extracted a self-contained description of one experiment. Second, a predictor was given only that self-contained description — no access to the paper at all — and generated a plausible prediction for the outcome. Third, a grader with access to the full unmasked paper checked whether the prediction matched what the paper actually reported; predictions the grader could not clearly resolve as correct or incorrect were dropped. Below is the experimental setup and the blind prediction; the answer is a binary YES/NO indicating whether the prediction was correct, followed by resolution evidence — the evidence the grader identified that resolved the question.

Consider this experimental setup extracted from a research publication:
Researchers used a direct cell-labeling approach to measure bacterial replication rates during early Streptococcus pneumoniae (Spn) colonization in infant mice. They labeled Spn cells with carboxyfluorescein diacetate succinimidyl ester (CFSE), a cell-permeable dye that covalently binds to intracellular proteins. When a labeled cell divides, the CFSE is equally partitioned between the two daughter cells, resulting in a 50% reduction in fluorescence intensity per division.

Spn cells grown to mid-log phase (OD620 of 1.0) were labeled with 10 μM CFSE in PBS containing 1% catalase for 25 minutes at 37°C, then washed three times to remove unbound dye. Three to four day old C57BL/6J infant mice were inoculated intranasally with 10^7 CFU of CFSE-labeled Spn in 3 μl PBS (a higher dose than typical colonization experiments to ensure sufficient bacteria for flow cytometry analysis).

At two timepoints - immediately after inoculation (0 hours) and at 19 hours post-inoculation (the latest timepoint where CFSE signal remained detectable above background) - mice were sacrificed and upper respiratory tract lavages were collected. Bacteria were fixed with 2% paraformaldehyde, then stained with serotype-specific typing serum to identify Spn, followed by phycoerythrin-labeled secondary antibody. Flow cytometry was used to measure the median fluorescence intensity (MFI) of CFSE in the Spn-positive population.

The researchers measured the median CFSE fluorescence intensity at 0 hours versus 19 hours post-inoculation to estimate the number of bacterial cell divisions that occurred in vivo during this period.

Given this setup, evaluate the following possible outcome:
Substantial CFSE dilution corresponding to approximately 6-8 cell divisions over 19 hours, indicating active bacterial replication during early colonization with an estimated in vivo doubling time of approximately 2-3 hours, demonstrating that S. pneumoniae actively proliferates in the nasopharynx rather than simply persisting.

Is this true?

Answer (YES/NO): YES